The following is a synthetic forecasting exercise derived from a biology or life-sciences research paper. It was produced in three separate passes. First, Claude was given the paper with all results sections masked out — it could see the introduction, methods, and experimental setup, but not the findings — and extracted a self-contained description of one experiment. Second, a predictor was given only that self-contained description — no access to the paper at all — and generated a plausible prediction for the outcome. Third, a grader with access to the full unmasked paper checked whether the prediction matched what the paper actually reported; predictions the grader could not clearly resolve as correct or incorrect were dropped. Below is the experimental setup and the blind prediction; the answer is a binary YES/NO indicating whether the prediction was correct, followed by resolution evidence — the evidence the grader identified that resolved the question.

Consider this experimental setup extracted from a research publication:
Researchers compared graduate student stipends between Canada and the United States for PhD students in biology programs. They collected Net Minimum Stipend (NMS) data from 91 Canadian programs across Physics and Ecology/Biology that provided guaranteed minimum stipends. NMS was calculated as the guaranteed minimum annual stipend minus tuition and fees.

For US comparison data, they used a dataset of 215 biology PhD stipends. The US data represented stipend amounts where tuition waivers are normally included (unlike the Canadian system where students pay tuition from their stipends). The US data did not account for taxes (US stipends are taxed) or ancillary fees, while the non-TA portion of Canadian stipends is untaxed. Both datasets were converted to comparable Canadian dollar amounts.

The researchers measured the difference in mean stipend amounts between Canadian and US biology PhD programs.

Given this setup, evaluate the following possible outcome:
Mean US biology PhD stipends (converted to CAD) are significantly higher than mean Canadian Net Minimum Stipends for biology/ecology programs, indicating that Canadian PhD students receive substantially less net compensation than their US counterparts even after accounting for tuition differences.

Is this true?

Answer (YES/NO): YES